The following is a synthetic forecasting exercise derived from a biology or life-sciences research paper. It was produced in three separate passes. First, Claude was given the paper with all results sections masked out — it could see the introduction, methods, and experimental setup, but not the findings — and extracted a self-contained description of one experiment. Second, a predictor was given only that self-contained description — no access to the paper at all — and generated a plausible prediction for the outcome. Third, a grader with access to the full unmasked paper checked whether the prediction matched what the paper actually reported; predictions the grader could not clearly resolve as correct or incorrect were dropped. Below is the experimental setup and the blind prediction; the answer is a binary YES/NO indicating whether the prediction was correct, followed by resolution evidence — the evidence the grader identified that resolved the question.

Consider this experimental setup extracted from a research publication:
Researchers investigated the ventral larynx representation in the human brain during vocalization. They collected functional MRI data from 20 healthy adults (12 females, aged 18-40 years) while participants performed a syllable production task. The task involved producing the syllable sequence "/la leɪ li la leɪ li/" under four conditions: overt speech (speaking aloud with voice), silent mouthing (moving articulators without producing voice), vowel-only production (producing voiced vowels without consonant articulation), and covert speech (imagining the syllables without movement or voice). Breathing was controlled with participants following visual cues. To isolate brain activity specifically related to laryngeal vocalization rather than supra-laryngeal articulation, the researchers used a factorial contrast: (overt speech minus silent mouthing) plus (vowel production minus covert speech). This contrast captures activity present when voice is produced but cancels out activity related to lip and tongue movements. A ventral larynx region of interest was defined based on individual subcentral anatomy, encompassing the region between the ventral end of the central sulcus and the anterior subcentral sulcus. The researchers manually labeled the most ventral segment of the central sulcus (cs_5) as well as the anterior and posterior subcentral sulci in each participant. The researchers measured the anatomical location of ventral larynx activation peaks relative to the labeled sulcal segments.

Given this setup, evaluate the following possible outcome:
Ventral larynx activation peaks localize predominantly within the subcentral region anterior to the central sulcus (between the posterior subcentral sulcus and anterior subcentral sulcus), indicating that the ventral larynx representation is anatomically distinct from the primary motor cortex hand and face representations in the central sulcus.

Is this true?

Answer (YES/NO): NO